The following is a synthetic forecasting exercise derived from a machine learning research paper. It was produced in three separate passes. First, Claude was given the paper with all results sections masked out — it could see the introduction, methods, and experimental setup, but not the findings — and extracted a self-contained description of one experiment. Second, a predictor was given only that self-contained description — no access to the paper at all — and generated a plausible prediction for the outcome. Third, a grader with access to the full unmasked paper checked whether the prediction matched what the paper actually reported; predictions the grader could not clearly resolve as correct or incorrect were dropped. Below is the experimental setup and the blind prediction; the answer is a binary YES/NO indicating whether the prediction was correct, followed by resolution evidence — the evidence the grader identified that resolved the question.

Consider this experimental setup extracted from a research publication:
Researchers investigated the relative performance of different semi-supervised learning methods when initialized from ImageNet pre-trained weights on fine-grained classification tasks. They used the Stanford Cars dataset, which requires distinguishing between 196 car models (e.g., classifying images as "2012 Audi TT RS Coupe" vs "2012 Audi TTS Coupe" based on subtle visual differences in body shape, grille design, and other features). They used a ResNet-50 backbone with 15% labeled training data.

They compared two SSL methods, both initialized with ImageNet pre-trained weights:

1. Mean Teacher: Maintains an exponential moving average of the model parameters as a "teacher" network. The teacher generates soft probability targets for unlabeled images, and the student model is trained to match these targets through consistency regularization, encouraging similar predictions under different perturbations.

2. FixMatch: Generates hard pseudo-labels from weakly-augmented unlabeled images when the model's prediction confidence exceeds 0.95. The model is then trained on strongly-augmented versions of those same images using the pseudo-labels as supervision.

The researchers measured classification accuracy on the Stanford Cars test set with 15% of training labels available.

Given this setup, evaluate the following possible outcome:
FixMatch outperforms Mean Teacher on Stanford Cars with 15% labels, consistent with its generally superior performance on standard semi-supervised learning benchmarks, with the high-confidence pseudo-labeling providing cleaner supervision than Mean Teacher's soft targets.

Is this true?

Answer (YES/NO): NO